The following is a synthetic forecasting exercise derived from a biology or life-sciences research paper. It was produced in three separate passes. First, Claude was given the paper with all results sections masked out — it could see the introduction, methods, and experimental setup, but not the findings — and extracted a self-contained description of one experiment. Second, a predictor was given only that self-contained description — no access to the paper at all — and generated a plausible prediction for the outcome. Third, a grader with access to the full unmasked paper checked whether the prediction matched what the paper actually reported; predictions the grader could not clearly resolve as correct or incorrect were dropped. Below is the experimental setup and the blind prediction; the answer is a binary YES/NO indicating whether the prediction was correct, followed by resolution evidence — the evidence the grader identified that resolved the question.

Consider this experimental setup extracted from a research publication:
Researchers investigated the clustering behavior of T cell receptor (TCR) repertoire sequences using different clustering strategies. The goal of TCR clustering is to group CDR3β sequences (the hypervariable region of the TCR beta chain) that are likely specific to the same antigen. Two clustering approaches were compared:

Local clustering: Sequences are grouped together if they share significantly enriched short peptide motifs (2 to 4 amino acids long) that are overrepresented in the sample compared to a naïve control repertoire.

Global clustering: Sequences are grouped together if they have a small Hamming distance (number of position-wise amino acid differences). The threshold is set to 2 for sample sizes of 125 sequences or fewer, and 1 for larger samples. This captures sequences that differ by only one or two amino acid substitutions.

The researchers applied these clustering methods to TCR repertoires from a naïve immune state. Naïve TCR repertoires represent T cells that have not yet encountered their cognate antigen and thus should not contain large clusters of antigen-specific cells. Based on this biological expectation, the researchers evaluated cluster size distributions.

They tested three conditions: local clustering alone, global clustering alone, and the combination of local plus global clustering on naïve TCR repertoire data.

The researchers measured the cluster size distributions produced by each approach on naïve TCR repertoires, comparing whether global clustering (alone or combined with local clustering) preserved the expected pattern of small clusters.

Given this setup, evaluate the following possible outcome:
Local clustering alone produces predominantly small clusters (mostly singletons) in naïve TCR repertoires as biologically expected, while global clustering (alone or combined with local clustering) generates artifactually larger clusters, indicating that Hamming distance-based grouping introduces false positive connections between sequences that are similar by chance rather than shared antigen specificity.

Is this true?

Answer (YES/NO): YES